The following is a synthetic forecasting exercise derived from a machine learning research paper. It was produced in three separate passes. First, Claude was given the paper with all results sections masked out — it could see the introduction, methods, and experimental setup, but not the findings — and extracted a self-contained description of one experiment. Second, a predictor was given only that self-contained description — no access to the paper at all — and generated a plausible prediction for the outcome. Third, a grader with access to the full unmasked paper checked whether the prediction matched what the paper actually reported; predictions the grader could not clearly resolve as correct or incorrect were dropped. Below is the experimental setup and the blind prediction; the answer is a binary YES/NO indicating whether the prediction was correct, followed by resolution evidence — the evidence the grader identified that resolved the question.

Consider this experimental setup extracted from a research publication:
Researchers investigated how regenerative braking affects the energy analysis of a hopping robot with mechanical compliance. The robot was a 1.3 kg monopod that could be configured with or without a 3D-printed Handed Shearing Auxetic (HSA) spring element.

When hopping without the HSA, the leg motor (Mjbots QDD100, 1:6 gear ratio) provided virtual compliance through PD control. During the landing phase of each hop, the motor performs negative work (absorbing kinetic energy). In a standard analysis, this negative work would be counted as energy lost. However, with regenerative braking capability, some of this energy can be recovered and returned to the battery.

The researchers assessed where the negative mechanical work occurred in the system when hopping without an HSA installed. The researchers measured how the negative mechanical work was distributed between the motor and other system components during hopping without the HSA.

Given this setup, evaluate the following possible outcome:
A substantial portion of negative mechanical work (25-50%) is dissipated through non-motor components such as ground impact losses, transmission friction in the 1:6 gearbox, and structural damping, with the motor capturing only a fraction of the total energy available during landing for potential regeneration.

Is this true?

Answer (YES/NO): NO